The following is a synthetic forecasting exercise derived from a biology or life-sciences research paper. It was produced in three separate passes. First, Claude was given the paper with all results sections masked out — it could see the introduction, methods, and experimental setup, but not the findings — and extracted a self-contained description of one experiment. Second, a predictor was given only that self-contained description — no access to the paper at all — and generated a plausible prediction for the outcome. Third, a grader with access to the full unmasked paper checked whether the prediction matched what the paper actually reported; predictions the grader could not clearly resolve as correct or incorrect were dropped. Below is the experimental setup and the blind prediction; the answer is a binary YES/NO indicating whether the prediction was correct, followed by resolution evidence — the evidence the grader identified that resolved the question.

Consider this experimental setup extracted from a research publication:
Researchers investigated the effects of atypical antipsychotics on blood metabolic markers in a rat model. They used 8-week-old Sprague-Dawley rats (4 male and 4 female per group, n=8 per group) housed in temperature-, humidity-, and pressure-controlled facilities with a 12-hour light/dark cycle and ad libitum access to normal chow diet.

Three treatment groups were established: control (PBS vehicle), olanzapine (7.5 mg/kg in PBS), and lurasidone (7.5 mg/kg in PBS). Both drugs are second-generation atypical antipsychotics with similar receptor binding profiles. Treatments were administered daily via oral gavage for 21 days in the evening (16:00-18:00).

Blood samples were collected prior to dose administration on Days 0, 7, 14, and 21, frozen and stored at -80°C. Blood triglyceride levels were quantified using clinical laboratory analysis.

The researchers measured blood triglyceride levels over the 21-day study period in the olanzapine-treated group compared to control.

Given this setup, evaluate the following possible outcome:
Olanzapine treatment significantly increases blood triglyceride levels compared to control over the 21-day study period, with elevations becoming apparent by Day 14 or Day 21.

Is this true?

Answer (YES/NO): YES